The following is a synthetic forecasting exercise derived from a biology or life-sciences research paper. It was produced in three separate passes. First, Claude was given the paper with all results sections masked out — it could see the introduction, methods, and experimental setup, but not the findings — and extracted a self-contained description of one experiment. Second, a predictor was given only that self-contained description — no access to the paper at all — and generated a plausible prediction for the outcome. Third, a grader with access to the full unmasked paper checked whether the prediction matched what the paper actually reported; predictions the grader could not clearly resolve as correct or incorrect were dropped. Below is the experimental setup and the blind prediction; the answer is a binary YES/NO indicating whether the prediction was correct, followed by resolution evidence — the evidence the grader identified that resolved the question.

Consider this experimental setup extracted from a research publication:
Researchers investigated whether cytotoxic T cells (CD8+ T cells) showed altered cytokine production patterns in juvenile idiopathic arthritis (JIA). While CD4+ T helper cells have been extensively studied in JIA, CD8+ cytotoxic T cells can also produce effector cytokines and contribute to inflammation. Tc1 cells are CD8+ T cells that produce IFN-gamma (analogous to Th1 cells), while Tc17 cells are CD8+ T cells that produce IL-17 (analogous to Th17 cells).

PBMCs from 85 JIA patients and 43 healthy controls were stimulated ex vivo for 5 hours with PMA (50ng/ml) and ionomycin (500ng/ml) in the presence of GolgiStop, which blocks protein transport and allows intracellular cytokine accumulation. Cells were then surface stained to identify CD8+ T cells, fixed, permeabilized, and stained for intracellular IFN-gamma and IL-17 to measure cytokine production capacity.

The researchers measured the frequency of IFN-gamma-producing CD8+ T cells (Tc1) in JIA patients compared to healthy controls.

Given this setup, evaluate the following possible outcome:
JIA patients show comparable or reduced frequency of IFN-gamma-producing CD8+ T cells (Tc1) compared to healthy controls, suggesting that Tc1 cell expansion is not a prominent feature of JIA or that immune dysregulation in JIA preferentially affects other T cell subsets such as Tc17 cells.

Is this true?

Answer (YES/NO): YES